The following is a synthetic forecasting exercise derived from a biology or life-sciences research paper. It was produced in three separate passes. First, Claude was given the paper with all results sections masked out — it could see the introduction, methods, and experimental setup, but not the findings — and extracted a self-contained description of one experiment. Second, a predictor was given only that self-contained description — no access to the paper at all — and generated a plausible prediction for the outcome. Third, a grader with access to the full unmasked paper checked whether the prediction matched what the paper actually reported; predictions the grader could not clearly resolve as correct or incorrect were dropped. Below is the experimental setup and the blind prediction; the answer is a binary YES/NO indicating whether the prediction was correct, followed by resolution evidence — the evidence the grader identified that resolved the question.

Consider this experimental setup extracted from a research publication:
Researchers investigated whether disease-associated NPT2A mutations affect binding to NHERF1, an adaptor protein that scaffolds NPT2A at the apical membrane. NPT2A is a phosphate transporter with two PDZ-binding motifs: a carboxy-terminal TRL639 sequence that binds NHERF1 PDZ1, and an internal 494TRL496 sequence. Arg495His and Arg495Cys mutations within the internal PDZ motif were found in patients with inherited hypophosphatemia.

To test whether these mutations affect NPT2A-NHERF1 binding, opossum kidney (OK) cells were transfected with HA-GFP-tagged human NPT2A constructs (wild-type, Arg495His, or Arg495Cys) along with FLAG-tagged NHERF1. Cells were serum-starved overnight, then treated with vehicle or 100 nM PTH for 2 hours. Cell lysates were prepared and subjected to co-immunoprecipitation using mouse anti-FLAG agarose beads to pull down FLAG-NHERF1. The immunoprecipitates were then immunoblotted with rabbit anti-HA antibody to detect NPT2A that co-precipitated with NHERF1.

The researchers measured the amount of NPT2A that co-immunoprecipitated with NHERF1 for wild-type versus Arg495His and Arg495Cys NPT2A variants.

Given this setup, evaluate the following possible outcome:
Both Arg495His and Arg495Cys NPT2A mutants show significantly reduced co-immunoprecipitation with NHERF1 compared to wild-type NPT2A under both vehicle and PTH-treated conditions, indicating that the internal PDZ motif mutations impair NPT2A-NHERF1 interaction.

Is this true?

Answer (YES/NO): NO